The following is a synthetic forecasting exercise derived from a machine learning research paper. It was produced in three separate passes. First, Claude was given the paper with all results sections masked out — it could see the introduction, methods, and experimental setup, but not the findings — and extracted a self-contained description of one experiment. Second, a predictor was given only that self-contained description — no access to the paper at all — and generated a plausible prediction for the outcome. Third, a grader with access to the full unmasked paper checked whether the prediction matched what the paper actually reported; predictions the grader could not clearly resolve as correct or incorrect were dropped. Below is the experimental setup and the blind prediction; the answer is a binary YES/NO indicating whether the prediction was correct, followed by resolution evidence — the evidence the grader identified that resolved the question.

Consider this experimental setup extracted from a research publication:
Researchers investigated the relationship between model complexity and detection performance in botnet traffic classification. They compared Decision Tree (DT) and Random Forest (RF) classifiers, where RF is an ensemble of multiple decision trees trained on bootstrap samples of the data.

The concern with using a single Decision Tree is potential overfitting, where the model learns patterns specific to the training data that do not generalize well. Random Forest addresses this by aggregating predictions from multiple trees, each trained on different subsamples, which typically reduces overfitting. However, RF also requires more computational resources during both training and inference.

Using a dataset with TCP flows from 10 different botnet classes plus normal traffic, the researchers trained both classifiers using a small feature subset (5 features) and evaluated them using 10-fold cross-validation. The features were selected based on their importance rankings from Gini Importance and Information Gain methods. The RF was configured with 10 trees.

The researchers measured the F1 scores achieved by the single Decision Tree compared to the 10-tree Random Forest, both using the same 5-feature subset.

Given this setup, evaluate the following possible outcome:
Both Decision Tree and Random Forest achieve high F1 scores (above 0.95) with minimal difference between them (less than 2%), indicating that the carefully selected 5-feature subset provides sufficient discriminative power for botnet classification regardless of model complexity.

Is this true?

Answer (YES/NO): NO